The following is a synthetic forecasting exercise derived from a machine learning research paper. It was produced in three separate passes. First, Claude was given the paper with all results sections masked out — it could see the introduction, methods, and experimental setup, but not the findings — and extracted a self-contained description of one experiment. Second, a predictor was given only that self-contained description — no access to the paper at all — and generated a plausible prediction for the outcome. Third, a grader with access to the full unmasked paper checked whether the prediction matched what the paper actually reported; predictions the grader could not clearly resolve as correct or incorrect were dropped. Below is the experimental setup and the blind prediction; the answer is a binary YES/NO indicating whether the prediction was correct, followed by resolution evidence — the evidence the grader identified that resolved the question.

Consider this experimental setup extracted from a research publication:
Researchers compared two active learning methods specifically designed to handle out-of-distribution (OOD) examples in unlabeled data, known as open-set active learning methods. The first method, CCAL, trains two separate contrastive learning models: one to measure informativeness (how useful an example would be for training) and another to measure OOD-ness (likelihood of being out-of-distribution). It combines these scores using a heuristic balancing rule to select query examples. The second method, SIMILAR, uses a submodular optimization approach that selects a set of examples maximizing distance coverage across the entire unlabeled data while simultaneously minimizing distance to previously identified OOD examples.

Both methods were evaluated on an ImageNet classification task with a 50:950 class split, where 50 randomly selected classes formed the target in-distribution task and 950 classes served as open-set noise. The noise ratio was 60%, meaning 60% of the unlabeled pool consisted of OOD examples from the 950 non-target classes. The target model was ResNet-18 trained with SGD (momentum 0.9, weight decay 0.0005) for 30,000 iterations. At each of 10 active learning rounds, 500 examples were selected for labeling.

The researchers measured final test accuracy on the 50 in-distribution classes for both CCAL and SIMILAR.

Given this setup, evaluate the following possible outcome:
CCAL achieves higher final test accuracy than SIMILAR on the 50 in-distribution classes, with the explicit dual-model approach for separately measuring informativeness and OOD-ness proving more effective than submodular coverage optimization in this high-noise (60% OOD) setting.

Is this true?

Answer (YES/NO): NO